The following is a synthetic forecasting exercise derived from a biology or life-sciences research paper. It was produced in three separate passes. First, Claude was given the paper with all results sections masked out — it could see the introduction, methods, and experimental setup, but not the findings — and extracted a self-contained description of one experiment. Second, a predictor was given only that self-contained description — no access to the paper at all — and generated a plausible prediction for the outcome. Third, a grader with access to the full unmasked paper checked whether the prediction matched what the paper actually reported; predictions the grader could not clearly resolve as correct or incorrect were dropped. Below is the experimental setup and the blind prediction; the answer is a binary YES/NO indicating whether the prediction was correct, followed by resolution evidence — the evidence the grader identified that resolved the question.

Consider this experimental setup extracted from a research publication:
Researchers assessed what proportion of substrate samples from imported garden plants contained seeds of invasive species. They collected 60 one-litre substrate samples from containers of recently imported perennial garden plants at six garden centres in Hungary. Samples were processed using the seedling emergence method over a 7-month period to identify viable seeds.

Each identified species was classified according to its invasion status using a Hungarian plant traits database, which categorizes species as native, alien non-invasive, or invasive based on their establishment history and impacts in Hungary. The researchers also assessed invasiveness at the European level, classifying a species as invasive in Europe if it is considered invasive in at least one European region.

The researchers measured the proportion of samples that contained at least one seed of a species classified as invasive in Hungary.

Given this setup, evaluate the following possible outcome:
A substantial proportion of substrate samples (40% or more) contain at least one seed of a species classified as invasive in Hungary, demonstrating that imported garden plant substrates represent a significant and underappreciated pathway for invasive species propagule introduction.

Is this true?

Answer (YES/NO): YES